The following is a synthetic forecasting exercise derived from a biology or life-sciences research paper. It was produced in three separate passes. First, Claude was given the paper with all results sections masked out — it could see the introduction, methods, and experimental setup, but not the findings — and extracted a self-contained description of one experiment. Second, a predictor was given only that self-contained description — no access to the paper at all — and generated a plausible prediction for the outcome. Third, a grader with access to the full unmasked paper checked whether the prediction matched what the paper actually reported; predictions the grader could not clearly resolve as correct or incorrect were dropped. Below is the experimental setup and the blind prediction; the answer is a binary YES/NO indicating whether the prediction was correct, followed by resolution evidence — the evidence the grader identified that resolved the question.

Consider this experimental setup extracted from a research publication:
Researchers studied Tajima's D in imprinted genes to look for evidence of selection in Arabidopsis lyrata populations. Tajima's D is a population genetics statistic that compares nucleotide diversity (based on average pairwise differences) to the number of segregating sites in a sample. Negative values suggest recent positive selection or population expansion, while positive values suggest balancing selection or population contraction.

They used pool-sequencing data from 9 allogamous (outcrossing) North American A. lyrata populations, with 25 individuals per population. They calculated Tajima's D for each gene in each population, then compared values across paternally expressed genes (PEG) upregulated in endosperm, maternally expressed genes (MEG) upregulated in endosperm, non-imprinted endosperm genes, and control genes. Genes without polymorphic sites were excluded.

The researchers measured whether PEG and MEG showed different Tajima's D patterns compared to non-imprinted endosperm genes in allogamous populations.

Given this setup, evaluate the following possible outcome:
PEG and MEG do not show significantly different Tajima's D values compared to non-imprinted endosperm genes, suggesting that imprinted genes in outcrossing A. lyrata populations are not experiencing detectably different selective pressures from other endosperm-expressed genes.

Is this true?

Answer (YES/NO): NO